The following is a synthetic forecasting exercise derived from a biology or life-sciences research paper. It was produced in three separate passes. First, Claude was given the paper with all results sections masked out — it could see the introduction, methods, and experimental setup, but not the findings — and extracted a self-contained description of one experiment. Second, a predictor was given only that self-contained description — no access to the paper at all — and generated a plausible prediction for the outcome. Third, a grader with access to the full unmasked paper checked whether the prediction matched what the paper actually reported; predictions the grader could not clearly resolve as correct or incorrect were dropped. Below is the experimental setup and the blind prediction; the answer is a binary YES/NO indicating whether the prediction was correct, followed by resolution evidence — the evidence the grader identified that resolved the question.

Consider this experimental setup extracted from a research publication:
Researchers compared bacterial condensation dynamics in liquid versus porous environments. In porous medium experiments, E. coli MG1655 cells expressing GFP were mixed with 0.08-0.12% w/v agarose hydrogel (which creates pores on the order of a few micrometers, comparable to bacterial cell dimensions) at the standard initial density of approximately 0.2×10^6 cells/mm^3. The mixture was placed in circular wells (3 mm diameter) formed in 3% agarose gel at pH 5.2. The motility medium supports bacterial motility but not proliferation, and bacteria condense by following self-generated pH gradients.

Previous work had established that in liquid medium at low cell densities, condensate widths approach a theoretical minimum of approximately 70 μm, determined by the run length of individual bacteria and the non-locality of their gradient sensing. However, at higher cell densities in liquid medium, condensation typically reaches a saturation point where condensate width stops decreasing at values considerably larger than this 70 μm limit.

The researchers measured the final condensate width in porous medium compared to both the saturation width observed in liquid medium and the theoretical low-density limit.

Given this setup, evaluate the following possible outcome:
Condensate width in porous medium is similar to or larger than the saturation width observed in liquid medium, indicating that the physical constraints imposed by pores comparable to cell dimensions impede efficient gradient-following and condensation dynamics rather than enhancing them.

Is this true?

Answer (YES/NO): NO